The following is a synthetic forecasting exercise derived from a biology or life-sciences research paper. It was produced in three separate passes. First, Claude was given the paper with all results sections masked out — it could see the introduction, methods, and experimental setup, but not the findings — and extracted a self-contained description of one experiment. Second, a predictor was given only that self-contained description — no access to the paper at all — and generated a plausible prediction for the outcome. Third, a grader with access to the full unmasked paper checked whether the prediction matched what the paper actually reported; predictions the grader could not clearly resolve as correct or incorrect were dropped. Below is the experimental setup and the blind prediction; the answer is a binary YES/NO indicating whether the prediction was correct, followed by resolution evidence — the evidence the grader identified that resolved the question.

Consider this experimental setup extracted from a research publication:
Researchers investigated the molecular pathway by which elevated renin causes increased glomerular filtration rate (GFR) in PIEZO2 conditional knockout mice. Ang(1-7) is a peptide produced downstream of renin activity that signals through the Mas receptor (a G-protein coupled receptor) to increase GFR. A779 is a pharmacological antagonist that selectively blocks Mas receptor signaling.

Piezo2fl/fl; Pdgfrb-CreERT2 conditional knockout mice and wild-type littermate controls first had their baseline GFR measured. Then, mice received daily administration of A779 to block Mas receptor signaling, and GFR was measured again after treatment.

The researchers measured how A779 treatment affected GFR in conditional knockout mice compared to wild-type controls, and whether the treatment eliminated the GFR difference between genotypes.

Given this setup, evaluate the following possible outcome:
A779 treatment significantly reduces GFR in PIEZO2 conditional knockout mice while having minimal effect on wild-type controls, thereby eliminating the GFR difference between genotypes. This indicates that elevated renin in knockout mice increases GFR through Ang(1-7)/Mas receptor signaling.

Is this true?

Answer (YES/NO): YES